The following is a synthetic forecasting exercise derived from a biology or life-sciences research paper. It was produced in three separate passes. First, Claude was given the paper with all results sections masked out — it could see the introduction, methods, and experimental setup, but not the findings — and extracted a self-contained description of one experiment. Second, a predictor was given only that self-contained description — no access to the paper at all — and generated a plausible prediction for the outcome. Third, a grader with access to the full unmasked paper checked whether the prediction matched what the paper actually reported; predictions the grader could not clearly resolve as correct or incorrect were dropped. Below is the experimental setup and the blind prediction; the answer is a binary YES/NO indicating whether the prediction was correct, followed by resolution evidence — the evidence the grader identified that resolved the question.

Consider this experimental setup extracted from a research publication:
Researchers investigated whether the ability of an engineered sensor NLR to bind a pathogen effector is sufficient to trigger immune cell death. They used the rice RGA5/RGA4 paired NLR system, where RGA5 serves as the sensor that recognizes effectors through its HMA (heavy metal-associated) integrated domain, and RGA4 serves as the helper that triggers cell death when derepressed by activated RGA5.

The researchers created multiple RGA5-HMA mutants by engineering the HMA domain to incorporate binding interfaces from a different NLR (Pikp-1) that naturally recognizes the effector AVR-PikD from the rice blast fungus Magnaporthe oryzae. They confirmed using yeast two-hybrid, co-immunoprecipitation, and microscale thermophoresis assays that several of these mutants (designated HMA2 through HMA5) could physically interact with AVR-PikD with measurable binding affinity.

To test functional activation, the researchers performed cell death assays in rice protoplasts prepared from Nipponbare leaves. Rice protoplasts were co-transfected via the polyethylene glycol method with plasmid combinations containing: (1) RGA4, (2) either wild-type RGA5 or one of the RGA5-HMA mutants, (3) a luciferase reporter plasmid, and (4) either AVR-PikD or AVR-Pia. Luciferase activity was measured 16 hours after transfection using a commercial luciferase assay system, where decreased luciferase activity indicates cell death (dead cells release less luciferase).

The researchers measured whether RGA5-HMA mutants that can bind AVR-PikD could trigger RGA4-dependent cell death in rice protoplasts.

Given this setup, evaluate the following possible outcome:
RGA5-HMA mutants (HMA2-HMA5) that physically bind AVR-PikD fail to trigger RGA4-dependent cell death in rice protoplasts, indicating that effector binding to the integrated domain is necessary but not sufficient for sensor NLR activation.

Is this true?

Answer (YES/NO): NO